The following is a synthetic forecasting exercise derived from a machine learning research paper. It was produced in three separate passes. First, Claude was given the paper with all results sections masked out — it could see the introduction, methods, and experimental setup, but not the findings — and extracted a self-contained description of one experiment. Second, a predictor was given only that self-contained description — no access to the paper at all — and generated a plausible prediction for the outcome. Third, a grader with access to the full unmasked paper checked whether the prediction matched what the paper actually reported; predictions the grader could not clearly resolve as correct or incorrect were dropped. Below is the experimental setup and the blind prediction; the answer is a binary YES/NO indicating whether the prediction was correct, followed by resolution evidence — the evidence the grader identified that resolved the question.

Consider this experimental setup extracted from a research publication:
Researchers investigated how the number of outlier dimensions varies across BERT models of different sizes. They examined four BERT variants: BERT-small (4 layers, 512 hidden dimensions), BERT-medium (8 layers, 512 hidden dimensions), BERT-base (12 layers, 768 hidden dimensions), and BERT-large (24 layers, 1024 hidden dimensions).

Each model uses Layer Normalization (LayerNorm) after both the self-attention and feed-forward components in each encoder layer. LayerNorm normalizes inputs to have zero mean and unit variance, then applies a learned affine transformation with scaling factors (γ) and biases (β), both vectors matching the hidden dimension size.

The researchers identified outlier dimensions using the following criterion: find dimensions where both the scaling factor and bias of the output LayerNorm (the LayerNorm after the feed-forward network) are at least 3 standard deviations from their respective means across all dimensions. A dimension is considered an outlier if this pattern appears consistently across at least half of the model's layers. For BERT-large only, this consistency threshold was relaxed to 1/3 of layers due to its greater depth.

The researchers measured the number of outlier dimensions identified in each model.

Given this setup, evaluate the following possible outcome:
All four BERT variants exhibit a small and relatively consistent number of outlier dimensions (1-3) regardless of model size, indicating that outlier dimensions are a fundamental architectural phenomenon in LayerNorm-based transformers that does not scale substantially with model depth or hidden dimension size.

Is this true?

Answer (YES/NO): YES